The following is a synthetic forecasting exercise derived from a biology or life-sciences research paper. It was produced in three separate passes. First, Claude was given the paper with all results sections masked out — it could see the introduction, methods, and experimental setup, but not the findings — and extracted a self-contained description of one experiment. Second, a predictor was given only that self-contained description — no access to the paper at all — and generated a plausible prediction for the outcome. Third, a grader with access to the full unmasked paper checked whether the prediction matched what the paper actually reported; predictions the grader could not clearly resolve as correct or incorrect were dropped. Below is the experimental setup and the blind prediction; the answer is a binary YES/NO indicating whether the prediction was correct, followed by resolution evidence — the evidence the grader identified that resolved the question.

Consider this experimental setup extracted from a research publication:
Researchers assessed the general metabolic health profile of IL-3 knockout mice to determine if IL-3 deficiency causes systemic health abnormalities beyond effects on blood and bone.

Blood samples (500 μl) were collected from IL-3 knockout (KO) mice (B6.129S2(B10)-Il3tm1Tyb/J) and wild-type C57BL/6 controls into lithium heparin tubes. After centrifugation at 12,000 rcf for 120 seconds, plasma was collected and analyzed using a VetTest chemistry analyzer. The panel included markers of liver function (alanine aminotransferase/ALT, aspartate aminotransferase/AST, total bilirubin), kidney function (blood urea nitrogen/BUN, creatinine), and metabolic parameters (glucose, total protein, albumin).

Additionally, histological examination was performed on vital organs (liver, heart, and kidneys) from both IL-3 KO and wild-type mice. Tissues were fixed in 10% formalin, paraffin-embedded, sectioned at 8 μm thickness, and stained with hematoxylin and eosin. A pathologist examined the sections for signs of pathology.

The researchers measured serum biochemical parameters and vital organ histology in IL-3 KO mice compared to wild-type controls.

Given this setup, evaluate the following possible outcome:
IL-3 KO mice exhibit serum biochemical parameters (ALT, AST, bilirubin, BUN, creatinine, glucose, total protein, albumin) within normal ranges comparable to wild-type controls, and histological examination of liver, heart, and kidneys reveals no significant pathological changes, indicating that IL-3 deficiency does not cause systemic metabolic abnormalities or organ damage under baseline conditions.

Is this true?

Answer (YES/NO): NO